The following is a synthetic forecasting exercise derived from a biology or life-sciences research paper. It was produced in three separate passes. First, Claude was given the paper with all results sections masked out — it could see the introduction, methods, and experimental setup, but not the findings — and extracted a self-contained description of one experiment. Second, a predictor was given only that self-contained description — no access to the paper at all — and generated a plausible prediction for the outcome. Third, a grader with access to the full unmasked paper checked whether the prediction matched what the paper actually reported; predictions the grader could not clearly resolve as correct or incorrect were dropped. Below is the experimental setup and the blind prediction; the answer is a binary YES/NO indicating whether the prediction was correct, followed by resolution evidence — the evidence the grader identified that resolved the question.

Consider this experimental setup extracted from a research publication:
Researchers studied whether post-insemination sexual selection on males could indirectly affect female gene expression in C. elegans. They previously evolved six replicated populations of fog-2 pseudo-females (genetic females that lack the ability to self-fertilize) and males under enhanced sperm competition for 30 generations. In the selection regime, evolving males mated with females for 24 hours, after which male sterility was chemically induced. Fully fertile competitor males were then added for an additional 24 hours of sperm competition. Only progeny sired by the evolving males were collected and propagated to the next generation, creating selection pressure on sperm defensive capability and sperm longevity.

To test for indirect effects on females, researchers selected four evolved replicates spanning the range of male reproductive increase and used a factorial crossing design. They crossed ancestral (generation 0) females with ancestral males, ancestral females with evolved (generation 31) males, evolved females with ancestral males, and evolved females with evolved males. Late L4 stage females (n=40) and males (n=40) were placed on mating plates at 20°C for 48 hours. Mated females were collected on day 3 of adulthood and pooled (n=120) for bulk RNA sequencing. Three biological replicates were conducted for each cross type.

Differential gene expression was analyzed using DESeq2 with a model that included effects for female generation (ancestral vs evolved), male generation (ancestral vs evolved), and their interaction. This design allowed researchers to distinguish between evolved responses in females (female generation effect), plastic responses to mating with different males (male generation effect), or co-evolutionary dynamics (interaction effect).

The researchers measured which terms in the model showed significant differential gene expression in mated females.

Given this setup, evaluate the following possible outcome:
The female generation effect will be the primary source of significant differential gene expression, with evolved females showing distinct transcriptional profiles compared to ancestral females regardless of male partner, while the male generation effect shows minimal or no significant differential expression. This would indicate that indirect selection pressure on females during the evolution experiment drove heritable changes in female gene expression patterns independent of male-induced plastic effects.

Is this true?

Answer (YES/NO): YES